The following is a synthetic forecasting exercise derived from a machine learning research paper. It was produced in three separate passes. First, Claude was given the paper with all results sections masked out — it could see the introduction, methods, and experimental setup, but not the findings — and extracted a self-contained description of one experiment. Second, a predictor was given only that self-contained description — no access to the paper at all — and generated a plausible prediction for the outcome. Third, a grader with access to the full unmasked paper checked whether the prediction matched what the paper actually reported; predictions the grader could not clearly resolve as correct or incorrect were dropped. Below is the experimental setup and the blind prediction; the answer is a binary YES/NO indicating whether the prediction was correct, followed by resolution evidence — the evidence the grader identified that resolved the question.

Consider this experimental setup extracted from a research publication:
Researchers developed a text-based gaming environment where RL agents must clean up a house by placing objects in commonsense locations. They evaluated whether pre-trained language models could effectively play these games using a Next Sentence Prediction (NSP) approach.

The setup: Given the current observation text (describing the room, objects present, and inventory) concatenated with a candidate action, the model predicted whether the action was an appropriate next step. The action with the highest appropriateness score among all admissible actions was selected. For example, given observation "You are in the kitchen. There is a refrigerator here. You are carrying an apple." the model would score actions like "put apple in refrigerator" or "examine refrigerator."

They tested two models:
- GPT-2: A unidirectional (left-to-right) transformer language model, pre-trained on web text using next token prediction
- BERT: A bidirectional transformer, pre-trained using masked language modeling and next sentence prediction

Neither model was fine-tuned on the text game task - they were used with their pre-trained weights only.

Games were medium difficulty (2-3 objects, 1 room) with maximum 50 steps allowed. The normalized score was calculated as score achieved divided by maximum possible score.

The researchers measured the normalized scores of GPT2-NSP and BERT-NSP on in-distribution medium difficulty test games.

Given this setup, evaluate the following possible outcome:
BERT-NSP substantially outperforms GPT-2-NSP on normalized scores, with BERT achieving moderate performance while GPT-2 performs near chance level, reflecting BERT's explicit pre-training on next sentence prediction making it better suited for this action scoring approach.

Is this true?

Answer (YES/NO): NO